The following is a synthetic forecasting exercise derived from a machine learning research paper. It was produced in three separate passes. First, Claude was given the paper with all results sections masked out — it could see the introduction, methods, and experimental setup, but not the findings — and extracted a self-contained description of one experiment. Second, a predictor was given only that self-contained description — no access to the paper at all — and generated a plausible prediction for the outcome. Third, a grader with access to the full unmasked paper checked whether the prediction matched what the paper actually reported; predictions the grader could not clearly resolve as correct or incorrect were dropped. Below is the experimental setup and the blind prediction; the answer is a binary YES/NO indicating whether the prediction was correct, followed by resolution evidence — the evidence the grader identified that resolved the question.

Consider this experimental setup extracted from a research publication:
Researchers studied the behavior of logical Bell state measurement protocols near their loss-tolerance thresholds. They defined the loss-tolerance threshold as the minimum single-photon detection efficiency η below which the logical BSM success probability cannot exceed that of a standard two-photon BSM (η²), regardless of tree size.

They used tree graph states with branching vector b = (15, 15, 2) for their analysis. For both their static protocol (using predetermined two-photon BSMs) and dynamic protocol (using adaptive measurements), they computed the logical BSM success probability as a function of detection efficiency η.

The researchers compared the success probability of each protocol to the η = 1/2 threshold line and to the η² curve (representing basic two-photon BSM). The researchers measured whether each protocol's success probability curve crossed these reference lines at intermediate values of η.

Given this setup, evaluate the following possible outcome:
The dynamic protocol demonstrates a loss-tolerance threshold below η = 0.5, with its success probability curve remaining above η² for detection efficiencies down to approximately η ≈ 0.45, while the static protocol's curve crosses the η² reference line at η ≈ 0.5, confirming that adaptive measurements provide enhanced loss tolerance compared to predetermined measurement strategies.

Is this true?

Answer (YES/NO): NO